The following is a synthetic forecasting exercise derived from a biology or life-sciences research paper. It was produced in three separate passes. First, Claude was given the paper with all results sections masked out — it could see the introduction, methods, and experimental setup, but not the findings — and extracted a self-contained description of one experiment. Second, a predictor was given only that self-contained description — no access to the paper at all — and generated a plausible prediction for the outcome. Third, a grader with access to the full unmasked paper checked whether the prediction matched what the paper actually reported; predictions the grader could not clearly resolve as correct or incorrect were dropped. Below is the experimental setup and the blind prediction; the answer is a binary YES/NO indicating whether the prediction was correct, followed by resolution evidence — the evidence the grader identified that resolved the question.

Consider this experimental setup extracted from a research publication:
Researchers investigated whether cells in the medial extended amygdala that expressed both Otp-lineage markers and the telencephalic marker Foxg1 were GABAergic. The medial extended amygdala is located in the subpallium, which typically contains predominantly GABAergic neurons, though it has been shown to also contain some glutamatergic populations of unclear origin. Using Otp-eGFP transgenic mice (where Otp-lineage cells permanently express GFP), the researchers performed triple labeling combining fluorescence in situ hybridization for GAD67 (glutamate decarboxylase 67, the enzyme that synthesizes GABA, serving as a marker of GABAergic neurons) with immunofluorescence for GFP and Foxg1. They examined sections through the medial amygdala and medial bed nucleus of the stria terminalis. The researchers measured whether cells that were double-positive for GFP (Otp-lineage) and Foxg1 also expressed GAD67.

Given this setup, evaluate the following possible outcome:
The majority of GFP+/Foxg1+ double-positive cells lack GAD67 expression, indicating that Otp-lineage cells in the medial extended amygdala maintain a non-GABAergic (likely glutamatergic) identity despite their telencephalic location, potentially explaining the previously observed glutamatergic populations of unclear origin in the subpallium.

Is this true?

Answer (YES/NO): YES